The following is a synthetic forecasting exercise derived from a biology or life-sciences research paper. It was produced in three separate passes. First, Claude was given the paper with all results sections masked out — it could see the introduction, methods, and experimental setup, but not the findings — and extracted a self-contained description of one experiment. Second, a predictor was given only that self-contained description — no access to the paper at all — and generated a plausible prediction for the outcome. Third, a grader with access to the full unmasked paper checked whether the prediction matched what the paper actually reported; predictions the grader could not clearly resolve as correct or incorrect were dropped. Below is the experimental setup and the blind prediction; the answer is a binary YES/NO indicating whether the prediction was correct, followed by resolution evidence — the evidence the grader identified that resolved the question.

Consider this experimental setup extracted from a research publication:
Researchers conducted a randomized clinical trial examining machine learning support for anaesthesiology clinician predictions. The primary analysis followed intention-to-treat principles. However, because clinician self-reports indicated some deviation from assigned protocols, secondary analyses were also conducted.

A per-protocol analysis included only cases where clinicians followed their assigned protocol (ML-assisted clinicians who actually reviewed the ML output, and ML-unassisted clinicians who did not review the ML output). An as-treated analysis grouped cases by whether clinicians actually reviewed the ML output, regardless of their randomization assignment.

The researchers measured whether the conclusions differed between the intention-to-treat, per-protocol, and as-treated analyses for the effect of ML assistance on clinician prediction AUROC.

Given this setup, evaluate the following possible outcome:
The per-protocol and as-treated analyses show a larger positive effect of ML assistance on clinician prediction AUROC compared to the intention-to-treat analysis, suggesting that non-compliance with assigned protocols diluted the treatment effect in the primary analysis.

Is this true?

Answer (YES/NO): NO